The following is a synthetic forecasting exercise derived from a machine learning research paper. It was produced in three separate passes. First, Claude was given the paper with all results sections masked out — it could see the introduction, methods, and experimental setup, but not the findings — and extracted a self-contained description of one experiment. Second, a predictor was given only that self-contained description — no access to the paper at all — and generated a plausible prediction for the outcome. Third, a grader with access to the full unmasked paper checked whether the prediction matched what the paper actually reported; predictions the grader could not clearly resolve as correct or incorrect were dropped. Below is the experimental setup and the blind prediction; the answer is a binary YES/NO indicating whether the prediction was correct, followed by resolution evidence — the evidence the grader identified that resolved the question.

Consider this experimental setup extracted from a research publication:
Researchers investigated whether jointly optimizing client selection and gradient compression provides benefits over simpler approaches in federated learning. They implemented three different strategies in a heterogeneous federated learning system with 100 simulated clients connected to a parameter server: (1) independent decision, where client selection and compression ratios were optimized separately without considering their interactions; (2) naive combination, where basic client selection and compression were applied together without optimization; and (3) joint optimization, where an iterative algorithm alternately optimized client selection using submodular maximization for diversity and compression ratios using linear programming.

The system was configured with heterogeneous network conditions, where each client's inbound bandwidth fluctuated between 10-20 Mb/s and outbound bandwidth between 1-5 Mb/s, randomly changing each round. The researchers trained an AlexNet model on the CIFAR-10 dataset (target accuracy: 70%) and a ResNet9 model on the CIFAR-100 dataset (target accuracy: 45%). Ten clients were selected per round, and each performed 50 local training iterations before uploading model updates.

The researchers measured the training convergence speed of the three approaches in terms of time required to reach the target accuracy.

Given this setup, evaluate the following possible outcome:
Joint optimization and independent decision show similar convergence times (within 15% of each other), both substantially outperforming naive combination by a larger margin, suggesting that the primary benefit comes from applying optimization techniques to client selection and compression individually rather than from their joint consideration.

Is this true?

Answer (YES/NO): NO